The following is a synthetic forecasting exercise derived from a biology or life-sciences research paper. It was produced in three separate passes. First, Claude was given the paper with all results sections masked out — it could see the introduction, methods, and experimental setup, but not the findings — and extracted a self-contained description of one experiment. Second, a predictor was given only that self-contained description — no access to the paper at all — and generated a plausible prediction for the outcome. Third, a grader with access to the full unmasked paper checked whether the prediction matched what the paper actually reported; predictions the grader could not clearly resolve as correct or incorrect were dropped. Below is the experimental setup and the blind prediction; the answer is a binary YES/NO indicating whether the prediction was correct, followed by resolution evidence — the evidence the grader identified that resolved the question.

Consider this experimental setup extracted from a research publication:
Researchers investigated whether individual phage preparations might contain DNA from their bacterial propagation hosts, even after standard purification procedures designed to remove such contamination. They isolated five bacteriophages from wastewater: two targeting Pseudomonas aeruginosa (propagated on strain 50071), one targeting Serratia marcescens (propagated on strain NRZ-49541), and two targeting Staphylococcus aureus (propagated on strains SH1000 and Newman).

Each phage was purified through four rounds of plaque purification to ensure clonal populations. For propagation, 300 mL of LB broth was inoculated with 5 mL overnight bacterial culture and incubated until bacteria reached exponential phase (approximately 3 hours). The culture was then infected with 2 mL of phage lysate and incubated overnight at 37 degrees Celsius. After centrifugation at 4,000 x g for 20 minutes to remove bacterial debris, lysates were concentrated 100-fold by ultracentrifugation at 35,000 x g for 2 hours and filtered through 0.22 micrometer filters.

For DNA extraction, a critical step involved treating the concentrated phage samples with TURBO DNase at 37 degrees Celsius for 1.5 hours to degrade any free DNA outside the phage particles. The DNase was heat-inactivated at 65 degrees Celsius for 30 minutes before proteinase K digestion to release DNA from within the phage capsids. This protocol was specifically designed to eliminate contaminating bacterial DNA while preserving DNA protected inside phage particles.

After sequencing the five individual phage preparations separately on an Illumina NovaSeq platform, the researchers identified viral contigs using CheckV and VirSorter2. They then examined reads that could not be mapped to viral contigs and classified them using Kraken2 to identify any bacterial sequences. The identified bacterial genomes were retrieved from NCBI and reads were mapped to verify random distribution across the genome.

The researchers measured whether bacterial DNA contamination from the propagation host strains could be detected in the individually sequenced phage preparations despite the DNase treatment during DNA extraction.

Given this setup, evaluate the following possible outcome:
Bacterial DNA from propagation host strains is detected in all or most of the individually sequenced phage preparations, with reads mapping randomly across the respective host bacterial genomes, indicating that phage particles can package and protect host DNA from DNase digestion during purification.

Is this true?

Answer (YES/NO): NO